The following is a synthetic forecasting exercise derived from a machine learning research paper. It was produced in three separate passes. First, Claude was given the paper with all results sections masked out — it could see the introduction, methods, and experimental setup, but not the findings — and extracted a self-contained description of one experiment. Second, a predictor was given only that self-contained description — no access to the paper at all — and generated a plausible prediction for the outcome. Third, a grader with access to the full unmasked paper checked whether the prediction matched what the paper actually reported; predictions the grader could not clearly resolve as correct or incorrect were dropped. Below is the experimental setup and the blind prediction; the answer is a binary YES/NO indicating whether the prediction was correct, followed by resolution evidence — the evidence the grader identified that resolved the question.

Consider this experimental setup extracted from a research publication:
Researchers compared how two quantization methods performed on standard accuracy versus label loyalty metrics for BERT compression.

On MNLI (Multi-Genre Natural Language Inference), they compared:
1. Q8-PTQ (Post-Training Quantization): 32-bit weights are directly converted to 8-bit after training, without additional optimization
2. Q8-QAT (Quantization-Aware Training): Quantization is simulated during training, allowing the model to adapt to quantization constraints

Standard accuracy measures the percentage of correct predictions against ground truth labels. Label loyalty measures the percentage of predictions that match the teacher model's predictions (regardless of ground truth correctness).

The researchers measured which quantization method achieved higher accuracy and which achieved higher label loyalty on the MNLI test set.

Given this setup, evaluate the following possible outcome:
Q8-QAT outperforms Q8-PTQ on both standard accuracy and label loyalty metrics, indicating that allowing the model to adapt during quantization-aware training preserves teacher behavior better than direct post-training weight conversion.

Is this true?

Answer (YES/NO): YES